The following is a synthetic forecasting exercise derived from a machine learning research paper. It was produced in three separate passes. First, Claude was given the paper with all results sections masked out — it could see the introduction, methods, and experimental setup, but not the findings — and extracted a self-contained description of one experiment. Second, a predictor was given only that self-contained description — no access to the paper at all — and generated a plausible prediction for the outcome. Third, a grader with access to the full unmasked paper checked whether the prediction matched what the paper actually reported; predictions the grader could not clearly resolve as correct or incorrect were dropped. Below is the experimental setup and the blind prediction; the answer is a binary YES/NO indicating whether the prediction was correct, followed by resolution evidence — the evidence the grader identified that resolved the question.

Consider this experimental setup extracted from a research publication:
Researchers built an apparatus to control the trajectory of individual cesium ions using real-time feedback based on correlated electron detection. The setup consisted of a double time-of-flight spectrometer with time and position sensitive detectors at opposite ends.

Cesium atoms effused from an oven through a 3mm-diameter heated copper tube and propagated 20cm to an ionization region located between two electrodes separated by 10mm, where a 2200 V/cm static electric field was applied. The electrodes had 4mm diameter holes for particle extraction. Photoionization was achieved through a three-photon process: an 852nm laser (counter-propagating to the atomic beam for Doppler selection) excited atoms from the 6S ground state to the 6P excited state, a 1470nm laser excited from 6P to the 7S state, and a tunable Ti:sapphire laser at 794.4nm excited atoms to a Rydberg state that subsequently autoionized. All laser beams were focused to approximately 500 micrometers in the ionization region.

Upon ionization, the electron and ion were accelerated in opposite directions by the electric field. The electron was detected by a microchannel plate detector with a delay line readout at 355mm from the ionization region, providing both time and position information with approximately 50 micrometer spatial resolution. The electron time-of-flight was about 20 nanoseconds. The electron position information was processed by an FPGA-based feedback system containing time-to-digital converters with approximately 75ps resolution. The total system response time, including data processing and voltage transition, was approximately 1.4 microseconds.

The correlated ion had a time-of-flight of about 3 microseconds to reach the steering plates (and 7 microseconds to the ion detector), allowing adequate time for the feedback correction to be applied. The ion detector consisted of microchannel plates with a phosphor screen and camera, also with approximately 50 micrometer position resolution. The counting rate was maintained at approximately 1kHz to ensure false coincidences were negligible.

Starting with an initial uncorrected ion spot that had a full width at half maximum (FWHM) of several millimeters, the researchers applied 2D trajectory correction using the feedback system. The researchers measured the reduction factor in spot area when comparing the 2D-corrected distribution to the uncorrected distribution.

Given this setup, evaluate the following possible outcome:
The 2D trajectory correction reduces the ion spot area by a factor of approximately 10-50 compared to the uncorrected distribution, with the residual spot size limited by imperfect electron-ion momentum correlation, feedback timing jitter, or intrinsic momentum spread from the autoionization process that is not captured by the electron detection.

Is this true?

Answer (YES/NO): NO